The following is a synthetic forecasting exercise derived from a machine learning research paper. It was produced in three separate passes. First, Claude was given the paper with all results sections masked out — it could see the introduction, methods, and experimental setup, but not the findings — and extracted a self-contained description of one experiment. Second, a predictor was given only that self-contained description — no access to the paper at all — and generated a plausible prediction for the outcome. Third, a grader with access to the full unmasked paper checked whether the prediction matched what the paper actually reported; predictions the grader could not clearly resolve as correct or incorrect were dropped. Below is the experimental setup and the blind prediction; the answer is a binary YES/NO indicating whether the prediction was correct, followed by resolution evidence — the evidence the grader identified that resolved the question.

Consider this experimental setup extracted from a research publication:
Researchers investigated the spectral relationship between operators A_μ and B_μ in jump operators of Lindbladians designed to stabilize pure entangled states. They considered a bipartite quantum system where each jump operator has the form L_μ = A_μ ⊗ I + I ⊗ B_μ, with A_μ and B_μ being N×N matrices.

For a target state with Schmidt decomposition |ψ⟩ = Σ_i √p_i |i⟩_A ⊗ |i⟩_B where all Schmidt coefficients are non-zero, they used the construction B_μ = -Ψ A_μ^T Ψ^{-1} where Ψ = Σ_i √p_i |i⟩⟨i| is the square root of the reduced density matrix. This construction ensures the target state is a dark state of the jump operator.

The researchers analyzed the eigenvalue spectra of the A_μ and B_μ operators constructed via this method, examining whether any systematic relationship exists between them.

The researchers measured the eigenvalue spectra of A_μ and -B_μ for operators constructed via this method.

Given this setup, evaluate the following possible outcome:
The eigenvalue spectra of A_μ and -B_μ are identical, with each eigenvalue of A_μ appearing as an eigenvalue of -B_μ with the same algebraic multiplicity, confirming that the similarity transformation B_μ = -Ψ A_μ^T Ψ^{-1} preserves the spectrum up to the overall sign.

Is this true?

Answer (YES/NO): YES